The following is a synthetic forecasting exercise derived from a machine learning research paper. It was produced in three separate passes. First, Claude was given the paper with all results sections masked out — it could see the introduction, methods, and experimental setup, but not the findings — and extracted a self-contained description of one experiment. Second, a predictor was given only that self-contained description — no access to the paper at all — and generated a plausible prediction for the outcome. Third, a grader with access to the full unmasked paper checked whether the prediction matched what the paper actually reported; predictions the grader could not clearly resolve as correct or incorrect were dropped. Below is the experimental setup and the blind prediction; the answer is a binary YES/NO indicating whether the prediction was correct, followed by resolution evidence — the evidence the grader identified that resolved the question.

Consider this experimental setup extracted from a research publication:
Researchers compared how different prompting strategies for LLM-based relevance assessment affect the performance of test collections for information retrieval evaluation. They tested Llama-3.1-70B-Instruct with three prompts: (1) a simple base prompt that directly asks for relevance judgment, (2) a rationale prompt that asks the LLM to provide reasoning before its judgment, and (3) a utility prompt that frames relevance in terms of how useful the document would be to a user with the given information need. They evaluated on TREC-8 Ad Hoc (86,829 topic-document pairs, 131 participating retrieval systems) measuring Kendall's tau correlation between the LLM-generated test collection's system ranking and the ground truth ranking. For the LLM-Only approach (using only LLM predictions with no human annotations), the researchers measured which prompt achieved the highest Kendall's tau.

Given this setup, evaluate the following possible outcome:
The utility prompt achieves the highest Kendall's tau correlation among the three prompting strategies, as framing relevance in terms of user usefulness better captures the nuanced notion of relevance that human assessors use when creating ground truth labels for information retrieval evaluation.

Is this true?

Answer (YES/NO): YES